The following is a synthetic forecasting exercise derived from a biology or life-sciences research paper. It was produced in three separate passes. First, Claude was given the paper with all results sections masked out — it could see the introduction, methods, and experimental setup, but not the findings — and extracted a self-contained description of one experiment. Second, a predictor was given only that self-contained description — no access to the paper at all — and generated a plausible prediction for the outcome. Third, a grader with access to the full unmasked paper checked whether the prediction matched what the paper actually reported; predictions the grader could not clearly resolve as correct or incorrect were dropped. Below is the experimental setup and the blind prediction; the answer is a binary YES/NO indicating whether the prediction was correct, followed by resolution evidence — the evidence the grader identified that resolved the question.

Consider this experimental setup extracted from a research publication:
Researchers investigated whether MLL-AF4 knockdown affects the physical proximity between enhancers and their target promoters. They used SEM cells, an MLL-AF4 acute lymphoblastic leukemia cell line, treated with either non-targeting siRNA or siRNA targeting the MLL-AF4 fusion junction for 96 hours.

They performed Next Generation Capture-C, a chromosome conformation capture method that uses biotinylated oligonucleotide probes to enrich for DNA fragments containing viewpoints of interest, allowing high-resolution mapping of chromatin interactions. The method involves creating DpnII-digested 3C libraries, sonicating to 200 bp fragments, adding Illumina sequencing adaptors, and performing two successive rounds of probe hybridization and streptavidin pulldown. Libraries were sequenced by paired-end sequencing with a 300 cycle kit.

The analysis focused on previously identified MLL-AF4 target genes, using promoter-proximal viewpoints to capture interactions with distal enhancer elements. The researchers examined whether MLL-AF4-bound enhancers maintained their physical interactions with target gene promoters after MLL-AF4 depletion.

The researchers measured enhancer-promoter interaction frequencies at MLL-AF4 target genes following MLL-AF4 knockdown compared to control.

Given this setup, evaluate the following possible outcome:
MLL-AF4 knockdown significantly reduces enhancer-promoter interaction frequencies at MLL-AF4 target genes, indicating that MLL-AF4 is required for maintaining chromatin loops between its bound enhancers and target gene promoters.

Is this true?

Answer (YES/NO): YES